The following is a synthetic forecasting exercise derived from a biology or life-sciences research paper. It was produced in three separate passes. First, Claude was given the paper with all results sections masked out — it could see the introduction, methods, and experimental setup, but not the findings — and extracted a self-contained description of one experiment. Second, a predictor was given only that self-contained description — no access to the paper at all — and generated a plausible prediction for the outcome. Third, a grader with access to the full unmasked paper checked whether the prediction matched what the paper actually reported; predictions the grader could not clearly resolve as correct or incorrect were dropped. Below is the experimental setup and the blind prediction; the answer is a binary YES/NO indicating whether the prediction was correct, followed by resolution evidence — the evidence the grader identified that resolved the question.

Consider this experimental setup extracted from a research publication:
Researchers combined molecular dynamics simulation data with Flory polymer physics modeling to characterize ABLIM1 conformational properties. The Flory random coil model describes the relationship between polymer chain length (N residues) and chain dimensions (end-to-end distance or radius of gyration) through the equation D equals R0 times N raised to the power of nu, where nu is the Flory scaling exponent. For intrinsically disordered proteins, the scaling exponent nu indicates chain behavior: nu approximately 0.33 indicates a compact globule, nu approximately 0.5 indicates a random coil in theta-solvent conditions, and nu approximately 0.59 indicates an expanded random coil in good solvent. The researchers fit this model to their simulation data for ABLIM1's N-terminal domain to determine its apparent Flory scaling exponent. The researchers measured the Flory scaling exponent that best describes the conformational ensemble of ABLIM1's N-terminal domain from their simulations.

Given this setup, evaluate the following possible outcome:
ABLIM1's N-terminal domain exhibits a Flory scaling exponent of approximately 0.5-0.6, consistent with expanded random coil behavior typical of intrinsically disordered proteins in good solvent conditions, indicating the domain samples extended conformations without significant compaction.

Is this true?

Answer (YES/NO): NO